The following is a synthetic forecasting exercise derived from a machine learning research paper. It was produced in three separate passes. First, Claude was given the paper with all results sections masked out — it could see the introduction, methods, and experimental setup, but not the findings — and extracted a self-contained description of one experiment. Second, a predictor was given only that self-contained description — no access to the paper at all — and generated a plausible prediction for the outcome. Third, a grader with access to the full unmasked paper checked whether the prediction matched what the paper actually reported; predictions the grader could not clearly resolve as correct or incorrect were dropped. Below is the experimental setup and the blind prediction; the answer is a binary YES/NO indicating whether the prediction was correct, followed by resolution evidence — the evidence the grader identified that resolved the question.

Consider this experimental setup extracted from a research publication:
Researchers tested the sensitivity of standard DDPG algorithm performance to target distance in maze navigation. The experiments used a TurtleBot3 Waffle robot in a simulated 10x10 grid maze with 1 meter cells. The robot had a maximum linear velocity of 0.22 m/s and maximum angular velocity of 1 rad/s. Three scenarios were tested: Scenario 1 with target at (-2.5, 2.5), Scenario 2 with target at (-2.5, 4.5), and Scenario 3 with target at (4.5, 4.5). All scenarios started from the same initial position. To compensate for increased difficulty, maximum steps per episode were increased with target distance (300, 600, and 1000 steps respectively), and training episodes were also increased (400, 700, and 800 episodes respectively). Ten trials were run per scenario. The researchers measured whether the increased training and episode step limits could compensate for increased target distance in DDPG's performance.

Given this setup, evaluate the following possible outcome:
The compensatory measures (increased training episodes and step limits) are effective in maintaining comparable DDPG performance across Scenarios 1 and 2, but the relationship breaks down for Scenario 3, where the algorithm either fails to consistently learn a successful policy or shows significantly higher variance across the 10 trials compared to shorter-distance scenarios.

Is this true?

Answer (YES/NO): NO